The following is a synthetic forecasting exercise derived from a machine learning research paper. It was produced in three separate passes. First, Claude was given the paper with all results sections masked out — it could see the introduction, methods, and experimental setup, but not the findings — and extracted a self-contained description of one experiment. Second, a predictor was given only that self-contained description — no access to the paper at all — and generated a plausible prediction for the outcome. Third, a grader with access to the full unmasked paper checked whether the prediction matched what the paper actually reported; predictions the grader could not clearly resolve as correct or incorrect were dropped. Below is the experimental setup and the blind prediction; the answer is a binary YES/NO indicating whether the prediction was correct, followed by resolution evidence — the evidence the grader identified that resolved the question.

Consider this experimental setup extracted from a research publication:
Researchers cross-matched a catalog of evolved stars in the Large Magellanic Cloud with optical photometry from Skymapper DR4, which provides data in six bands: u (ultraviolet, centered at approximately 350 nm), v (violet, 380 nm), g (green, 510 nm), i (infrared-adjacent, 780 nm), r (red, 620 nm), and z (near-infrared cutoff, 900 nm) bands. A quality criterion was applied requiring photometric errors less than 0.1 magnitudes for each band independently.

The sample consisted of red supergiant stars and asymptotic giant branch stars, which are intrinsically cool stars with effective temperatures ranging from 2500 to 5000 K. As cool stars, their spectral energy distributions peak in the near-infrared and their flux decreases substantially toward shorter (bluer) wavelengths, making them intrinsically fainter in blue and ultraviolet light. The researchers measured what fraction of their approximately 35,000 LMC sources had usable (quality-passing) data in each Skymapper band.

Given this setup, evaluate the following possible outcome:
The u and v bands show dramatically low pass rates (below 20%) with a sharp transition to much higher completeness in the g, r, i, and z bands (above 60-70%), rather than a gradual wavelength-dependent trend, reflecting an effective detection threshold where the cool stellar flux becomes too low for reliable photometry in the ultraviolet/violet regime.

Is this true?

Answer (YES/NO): YES